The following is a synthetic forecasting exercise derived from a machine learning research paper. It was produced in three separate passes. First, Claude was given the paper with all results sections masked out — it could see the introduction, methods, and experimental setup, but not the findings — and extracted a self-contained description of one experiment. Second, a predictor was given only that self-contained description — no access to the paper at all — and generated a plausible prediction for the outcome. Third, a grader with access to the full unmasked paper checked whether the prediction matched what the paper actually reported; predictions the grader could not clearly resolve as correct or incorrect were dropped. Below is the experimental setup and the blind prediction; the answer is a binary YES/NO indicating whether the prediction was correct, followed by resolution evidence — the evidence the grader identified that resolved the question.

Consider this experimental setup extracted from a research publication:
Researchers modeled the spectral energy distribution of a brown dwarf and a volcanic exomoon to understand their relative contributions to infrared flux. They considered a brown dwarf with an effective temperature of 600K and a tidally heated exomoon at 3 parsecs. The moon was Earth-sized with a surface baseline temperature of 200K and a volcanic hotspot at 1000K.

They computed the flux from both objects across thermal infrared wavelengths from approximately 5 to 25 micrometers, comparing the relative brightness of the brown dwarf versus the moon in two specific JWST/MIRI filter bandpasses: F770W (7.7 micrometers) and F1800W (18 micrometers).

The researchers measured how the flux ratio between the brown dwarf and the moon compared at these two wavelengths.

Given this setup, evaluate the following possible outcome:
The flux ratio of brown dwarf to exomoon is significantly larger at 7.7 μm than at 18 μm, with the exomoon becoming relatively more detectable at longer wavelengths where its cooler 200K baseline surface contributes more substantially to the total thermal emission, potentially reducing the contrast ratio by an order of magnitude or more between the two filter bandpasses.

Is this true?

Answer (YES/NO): NO